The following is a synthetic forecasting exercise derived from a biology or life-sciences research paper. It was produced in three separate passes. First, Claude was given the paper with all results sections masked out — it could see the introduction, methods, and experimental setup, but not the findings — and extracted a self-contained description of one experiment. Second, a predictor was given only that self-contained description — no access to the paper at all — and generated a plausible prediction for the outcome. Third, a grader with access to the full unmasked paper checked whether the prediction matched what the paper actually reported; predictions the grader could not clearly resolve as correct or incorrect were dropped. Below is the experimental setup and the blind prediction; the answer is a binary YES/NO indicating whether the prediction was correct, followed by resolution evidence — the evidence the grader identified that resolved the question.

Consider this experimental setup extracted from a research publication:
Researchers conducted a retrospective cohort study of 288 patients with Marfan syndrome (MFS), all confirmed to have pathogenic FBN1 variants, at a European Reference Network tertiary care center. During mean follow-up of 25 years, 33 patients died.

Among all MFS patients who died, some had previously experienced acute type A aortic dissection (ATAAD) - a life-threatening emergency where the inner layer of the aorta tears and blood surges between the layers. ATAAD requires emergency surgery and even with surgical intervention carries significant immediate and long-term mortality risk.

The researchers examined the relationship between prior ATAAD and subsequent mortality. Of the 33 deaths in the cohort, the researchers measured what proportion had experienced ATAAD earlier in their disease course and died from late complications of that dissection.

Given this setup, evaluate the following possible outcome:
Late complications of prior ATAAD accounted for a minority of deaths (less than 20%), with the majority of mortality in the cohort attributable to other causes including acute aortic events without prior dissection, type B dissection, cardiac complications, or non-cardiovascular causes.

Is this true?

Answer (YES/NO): NO